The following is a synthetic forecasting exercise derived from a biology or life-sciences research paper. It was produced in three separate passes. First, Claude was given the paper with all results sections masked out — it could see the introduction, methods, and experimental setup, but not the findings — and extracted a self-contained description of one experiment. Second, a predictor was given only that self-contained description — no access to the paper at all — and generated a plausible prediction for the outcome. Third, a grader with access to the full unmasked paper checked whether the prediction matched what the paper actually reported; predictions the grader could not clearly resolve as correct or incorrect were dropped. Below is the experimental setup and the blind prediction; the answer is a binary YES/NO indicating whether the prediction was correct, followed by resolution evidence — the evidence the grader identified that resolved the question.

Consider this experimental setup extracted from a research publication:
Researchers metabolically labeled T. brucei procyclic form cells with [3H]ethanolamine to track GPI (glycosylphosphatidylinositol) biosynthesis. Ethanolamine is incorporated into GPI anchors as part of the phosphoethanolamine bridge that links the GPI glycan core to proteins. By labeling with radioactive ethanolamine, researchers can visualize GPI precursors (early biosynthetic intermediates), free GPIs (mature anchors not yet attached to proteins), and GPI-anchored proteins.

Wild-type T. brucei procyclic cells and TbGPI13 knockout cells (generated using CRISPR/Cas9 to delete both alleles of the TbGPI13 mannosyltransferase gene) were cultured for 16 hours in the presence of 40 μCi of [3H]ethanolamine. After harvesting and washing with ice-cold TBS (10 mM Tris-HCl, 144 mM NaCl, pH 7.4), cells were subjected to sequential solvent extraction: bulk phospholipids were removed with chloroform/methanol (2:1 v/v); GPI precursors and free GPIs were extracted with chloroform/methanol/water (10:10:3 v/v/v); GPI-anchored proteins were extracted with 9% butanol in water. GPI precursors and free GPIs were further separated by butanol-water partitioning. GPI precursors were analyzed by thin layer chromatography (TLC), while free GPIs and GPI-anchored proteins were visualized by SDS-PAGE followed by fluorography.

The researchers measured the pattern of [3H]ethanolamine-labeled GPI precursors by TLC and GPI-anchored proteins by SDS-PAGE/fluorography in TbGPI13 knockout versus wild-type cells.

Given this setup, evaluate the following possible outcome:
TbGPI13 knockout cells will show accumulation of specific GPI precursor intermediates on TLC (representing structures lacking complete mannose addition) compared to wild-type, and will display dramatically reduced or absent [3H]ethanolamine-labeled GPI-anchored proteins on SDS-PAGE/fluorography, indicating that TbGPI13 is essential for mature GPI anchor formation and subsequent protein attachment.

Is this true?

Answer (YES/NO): NO